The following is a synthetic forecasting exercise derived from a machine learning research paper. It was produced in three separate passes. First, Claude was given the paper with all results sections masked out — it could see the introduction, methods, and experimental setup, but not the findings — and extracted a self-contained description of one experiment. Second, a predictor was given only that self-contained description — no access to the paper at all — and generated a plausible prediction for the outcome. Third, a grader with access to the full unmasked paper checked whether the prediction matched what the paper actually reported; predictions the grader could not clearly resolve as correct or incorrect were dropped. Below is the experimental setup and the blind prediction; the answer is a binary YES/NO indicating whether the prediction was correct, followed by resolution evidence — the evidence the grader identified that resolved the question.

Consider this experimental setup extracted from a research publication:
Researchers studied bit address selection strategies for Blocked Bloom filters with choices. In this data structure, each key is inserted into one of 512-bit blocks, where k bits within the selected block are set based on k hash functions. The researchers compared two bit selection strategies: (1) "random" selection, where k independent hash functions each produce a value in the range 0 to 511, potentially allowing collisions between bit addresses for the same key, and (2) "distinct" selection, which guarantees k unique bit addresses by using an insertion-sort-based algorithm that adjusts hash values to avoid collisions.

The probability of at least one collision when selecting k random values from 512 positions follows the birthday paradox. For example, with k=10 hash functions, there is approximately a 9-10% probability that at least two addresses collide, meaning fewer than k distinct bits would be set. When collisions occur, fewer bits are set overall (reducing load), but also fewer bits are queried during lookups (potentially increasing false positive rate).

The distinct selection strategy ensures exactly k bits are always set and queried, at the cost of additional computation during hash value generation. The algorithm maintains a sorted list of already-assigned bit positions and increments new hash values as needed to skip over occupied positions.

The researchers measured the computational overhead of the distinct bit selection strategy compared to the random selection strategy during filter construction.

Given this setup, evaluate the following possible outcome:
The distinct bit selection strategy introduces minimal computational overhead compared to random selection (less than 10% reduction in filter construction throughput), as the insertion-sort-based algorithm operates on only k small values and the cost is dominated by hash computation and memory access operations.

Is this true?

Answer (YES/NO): NO